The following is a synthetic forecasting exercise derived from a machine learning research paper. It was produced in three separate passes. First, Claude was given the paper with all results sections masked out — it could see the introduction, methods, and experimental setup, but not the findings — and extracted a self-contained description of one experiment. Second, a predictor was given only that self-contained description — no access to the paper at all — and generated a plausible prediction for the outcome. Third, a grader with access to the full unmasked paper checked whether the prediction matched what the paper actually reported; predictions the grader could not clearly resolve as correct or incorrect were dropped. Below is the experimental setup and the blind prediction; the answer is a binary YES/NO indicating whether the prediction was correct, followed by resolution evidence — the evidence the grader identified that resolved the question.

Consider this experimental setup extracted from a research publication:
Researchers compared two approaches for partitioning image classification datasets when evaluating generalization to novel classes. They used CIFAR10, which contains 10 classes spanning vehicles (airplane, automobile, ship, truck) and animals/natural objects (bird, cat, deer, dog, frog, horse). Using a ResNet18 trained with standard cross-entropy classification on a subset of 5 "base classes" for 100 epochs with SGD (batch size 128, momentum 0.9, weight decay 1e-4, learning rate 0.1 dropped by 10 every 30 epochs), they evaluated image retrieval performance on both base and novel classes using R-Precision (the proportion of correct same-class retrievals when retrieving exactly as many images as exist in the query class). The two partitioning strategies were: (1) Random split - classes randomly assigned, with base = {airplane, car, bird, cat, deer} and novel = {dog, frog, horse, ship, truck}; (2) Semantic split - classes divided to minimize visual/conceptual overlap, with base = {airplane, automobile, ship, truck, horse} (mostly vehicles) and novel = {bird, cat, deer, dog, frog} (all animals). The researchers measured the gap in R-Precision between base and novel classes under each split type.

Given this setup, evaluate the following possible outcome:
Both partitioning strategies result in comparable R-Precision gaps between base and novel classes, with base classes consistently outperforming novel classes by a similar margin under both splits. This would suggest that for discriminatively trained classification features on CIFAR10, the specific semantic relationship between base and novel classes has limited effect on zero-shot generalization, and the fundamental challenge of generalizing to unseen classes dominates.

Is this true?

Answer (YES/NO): NO